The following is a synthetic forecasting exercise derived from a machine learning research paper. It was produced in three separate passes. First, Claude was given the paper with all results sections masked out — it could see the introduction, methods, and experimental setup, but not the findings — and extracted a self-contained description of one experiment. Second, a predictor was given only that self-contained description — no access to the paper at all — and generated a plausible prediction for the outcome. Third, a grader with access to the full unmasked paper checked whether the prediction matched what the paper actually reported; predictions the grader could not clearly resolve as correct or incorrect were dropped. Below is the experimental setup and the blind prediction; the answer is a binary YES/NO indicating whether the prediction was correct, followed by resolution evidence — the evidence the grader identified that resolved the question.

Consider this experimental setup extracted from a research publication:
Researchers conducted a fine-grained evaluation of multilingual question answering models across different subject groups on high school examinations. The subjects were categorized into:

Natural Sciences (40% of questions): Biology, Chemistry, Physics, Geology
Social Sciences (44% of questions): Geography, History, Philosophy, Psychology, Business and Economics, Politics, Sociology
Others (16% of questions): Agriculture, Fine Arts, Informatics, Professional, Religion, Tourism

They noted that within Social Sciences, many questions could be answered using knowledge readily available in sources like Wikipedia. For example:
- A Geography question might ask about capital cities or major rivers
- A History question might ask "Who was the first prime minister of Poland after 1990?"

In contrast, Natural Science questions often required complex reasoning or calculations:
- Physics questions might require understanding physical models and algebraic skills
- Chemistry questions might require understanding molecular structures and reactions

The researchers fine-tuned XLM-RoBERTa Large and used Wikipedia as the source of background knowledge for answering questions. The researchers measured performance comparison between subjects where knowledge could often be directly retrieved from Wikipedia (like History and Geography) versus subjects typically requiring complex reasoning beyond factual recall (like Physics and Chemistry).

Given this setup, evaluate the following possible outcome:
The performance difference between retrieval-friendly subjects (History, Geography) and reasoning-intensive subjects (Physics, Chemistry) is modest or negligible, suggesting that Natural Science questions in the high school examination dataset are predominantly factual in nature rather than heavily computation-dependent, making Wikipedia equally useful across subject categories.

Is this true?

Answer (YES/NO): NO